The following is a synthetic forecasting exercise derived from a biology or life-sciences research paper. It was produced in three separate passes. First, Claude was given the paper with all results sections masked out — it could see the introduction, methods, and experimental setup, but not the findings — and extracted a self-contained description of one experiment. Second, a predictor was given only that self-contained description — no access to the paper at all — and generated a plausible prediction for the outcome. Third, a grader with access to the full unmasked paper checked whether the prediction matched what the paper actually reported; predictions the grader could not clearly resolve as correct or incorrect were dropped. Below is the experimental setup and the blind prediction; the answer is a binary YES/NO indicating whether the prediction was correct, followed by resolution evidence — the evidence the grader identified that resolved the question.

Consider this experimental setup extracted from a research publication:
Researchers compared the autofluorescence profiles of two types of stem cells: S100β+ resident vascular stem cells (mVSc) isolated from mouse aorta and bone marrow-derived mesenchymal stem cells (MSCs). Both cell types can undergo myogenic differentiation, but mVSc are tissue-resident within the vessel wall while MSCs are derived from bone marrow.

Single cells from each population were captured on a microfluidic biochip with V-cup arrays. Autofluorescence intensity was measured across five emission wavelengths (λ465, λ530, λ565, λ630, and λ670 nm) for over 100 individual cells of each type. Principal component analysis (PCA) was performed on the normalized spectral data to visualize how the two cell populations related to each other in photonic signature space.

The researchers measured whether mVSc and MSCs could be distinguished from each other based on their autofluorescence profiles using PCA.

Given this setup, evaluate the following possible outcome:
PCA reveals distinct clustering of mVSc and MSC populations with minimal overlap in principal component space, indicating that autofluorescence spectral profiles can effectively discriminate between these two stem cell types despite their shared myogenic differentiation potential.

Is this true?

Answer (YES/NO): YES